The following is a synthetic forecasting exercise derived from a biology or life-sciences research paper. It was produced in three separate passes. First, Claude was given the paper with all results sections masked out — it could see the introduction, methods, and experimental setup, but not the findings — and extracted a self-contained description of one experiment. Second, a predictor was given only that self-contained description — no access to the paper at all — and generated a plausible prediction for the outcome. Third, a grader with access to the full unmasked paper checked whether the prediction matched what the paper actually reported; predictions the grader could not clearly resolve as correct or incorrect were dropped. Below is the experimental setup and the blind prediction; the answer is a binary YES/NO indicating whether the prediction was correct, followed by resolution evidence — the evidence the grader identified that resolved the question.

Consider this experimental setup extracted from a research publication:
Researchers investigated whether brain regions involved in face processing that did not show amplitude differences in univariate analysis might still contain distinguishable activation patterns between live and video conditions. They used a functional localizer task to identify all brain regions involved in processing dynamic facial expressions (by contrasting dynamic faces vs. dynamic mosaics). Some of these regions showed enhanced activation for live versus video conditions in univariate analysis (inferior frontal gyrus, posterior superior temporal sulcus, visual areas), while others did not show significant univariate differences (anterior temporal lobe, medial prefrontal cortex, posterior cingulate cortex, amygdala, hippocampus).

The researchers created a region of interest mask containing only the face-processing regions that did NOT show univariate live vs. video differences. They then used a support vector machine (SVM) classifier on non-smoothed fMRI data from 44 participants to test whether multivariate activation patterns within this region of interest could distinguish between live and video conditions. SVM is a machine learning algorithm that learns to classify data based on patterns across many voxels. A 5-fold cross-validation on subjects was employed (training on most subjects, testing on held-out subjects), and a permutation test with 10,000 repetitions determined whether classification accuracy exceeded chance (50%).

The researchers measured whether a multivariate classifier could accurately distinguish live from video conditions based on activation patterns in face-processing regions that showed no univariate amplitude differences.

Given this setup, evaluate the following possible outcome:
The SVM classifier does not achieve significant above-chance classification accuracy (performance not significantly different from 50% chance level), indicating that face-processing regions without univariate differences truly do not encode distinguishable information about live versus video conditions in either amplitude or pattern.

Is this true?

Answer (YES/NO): NO